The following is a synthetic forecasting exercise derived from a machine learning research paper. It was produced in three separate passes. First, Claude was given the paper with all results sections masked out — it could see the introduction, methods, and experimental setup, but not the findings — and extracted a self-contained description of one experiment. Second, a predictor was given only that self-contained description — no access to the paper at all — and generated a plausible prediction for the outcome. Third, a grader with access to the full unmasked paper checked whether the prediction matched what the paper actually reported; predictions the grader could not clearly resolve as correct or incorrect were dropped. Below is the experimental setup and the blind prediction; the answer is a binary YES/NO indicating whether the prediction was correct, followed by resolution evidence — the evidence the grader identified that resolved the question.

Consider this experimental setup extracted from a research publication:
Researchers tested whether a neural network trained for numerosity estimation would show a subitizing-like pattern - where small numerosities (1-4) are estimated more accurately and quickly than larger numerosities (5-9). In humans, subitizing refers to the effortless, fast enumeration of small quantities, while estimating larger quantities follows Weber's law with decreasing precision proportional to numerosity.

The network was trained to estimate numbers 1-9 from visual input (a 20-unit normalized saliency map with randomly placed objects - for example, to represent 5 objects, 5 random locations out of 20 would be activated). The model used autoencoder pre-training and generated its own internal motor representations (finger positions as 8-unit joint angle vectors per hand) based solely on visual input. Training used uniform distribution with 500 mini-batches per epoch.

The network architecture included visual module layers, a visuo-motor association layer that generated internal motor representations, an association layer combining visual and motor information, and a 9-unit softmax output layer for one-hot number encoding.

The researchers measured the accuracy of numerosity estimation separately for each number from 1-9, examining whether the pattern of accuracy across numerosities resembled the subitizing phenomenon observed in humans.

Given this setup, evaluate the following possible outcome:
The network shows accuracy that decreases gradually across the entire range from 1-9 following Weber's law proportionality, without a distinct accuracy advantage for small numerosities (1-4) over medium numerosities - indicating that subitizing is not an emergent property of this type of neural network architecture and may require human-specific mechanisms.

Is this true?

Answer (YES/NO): NO